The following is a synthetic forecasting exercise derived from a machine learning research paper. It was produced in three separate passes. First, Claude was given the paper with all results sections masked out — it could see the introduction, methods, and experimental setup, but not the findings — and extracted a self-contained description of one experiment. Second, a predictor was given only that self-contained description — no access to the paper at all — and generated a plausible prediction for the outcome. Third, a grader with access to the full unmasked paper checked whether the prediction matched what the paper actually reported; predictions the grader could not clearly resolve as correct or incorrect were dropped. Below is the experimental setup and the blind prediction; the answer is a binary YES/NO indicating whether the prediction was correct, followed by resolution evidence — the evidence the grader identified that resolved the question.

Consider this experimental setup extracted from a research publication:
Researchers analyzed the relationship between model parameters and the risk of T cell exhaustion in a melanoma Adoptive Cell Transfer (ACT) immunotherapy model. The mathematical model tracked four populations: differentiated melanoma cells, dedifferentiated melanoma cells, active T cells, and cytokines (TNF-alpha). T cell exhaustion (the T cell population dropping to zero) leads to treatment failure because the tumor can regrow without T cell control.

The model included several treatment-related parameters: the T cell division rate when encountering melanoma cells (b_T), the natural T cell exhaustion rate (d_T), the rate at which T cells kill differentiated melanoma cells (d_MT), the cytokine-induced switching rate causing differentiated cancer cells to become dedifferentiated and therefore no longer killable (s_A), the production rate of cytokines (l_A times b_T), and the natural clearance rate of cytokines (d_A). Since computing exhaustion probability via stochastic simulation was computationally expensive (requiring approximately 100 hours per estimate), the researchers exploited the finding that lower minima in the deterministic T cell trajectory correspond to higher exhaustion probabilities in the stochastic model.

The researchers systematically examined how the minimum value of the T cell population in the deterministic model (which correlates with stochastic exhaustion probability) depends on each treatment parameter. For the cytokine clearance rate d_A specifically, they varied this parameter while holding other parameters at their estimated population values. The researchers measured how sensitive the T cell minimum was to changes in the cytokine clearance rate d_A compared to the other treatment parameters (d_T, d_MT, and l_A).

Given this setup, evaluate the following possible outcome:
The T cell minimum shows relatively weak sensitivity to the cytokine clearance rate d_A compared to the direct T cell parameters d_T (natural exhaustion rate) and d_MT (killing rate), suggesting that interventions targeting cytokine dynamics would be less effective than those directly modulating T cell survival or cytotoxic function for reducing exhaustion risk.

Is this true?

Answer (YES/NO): YES